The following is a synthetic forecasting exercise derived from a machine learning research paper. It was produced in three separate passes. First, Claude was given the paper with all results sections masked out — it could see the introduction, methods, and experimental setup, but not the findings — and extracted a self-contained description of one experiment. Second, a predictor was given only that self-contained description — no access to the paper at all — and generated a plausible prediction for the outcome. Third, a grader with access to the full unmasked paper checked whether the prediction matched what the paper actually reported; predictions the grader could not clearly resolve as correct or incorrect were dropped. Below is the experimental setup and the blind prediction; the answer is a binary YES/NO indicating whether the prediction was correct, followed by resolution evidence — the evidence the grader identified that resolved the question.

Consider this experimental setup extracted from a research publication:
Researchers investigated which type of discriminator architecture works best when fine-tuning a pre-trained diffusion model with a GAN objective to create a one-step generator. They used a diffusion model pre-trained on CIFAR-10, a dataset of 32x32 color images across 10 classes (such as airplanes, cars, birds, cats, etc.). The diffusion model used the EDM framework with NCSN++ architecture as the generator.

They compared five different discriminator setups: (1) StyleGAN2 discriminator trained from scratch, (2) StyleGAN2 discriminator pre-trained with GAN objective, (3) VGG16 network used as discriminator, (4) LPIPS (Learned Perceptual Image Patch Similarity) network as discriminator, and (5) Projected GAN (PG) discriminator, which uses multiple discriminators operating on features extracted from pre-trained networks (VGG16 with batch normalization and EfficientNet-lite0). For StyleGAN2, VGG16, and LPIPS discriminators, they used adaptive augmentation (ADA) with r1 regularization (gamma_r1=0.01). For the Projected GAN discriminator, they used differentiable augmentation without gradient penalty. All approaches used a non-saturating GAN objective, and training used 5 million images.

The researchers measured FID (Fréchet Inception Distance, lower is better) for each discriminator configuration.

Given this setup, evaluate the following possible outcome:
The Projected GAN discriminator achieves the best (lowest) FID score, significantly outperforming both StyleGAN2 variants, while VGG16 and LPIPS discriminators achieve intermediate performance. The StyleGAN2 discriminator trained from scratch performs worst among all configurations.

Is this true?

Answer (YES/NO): NO